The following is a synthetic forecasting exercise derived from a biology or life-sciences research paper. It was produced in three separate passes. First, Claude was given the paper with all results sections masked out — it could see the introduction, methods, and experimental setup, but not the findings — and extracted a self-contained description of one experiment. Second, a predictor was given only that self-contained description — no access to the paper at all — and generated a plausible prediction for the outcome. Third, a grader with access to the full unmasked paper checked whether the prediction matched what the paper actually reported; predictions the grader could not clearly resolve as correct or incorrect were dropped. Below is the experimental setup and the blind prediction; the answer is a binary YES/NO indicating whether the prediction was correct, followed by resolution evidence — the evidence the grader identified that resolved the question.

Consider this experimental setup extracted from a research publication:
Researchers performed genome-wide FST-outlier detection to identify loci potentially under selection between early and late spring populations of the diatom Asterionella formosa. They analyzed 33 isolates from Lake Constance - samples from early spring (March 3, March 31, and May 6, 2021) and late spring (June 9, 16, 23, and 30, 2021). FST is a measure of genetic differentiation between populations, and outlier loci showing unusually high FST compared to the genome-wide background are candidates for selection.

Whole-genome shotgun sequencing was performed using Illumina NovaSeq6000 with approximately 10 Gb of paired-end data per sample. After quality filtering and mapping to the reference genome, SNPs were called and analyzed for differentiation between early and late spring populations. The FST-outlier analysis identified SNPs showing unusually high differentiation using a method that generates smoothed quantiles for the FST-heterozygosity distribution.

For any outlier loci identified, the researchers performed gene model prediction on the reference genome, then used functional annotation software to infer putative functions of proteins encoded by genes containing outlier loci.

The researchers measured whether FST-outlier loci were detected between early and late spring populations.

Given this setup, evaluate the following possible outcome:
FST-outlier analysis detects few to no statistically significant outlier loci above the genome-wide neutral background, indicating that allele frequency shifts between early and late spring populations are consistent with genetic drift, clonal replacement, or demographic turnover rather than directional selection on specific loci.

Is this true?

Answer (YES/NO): NO